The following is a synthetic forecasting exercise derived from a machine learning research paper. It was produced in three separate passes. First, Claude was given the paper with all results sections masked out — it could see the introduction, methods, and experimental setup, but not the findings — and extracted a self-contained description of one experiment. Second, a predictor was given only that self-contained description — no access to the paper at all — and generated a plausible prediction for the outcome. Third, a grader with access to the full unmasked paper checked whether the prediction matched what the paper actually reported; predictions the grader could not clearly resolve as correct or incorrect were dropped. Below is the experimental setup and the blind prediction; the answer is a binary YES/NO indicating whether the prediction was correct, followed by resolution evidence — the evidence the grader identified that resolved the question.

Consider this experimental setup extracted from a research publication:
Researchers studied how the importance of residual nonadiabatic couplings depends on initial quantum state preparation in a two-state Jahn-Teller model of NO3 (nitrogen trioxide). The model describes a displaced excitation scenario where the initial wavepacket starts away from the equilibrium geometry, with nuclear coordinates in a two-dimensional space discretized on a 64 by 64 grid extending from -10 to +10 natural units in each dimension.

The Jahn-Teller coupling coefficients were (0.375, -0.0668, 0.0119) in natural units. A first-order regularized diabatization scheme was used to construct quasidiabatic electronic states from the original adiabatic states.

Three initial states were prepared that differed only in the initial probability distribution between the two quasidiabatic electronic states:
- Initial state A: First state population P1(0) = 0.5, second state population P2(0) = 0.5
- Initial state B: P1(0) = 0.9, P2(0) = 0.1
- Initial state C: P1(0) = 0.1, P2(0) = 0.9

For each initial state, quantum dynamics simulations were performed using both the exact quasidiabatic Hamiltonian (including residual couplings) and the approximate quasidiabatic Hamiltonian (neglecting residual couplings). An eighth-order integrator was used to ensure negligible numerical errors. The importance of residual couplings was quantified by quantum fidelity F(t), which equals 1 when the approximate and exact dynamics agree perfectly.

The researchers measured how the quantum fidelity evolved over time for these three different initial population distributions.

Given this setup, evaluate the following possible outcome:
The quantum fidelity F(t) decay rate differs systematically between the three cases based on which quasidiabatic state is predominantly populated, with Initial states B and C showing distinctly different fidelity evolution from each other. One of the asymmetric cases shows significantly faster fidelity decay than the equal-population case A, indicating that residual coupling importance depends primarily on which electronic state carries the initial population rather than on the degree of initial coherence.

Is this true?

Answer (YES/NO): NO